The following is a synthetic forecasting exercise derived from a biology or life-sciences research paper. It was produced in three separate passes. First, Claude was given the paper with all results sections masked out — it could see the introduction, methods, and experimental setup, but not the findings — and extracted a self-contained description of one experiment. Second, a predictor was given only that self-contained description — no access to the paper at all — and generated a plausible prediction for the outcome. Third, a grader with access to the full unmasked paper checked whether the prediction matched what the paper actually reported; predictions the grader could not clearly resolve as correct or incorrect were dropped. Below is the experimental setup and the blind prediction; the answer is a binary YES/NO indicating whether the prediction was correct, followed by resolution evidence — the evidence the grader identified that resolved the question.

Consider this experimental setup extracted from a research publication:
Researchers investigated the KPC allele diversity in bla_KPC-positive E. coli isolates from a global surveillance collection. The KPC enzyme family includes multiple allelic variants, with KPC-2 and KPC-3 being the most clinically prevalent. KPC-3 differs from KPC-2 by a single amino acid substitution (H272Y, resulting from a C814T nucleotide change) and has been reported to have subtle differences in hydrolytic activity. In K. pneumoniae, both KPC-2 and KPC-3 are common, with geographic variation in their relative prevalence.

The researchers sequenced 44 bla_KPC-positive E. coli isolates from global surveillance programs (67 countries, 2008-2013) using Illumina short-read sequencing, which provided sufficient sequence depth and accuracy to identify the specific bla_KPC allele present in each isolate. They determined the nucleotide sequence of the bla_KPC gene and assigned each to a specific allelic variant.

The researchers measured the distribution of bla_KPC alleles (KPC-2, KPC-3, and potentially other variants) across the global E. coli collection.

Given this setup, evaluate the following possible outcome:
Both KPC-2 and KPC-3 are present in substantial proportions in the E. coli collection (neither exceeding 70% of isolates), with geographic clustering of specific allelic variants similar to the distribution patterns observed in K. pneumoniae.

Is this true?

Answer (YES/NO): NO